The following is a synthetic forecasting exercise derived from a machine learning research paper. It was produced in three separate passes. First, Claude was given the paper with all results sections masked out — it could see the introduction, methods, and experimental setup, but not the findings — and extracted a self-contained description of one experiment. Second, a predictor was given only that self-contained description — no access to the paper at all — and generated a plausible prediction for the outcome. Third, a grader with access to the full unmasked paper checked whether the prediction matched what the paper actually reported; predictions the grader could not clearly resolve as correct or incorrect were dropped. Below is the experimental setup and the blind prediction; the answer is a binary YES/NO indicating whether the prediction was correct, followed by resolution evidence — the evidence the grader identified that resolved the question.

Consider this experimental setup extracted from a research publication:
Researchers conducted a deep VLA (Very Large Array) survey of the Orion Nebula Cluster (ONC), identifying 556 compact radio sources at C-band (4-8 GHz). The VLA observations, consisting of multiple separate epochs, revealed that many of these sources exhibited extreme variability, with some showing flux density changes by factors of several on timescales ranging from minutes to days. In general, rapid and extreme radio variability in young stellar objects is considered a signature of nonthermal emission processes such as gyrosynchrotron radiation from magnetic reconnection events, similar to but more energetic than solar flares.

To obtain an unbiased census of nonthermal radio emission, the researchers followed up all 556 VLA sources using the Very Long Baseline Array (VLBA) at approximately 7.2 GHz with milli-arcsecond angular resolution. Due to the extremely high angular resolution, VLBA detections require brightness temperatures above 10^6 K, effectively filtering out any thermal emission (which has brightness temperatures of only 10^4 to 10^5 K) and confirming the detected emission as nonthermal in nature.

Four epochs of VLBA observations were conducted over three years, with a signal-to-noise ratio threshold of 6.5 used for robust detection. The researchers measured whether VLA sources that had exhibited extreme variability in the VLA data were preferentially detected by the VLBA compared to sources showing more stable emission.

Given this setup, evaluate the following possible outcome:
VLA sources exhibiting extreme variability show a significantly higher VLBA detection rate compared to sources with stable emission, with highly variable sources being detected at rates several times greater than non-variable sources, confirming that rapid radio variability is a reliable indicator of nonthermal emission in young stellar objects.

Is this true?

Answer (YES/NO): NO